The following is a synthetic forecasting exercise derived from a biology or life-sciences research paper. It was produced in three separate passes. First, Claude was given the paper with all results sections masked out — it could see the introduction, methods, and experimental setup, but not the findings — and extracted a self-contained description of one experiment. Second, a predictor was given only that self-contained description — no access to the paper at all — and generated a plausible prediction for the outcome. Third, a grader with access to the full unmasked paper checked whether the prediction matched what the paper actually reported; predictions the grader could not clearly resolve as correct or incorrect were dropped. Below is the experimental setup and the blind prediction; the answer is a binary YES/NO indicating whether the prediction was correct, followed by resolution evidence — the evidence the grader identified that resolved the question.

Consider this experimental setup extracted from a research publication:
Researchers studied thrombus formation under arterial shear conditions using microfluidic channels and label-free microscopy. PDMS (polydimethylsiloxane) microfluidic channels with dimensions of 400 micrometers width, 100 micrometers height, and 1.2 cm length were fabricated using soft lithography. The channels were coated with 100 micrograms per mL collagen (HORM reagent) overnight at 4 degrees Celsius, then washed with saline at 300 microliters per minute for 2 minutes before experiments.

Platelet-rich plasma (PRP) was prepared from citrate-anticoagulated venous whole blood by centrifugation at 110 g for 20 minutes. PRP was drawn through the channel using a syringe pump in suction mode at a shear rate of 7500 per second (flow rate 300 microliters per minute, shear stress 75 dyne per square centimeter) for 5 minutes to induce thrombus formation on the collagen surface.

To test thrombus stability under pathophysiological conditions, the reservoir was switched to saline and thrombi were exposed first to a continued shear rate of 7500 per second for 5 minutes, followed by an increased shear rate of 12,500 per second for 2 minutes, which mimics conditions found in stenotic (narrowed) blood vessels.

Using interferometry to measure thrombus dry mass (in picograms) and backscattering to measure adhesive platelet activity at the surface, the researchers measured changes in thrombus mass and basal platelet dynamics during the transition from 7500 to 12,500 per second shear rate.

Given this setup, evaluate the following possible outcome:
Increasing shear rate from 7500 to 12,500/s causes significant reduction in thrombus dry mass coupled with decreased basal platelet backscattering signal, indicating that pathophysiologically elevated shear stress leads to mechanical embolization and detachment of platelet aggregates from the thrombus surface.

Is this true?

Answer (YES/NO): NO